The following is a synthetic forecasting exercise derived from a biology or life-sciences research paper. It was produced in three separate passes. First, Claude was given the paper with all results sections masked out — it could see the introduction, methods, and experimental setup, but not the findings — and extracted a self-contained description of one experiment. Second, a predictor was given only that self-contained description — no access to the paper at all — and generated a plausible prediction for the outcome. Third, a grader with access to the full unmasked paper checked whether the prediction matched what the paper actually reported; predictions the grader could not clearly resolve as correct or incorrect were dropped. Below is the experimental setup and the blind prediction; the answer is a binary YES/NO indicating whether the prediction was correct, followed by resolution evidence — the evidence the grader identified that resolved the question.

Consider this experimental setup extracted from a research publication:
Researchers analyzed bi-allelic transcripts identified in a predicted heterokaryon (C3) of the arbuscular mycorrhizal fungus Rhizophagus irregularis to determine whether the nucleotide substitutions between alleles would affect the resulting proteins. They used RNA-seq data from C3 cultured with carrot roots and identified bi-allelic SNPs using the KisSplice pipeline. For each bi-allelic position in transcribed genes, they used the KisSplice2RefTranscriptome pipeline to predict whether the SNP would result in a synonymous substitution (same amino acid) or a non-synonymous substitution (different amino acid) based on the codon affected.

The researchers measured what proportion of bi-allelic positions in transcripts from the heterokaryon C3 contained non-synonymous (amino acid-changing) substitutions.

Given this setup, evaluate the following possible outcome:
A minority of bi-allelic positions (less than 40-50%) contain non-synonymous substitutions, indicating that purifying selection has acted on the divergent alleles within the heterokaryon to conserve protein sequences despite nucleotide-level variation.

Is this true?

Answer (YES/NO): NO